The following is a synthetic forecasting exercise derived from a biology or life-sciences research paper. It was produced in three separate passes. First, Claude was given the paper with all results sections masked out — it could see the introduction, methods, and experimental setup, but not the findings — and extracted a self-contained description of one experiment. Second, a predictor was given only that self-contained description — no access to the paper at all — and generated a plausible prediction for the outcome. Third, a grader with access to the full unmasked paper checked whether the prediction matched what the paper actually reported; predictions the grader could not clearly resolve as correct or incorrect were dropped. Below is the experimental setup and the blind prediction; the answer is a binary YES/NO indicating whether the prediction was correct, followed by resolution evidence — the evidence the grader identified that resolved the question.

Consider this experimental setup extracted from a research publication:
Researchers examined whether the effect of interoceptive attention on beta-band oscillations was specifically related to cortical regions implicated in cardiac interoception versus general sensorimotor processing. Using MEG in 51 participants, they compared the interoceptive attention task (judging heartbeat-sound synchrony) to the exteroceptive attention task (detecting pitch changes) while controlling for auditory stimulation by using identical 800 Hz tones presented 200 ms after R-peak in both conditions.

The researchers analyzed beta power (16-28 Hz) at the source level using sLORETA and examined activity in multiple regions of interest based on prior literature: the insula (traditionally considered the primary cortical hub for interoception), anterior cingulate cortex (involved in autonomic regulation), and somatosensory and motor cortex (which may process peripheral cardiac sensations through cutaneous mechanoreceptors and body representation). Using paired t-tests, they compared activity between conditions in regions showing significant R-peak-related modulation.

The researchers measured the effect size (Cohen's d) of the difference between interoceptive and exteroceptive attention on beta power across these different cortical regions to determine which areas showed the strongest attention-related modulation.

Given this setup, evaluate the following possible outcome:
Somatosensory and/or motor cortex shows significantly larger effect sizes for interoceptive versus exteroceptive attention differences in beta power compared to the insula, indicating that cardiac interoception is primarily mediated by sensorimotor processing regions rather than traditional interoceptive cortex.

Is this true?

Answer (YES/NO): YES